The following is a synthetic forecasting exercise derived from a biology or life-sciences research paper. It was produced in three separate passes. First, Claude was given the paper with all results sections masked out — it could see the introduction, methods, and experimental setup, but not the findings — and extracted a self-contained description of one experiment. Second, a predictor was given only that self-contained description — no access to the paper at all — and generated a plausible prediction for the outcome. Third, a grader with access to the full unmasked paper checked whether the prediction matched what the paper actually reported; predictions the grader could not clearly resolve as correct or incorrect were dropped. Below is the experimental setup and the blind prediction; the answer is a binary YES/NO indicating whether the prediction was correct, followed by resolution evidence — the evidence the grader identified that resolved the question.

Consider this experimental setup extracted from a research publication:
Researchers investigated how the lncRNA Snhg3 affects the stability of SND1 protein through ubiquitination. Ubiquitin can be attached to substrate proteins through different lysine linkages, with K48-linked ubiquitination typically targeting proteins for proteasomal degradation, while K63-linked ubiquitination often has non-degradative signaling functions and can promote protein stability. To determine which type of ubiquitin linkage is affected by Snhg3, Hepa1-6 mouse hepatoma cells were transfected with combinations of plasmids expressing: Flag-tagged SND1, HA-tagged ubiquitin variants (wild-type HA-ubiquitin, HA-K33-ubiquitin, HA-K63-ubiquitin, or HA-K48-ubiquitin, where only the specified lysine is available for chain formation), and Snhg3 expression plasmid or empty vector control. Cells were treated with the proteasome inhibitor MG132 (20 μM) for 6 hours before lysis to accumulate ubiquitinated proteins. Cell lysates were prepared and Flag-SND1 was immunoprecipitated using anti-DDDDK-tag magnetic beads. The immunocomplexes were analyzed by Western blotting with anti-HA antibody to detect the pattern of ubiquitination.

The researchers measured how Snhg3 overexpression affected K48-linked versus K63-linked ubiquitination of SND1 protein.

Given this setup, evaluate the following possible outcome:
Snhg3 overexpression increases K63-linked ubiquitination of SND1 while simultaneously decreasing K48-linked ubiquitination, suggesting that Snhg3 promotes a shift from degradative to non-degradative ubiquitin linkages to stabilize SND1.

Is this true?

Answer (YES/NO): NO